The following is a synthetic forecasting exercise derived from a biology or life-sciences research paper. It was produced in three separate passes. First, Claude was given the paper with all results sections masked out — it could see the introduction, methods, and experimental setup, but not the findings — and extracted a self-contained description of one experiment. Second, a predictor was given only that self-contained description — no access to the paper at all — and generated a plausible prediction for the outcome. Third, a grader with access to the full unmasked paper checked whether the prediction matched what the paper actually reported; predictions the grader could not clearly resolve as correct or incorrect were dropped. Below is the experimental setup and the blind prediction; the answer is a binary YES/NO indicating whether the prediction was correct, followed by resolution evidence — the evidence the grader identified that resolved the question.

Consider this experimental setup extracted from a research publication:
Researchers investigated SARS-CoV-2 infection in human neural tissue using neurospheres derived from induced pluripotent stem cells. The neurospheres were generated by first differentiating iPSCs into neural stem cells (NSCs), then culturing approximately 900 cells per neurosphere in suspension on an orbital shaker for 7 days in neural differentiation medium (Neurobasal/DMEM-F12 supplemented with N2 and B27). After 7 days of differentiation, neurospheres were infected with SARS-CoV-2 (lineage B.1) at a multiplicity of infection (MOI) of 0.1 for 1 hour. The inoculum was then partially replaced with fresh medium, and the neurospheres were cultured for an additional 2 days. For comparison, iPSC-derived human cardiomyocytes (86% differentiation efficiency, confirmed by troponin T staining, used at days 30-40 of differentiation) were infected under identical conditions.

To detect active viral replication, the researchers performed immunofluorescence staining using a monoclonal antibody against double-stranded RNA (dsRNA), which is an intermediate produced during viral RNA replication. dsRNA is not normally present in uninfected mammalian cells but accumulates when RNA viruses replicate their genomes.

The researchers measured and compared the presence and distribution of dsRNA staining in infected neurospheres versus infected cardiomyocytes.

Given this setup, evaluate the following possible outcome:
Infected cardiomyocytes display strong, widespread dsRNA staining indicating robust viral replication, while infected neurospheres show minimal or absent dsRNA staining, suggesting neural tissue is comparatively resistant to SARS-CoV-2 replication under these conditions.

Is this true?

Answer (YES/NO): YES